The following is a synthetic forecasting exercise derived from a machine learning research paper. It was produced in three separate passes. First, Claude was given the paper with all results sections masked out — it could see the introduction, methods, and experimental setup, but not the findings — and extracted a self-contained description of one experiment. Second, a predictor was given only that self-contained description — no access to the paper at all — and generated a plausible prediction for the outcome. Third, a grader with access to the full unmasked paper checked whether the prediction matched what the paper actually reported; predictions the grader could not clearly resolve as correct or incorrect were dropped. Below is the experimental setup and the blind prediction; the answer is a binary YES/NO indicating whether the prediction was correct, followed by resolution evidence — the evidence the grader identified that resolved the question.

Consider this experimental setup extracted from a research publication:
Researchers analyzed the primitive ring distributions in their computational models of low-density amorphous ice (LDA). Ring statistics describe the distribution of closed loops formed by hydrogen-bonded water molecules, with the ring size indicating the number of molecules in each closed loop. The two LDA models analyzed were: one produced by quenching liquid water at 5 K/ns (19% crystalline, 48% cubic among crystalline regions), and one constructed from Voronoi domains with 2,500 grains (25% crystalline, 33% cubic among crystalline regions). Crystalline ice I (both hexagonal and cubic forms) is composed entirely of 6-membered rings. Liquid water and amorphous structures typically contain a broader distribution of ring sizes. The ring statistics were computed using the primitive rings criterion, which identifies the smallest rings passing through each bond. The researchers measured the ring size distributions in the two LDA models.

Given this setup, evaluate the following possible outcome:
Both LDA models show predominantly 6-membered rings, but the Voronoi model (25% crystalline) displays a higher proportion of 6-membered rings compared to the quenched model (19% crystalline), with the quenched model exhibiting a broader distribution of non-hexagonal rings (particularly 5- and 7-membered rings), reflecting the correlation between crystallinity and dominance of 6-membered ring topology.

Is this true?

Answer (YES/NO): NO